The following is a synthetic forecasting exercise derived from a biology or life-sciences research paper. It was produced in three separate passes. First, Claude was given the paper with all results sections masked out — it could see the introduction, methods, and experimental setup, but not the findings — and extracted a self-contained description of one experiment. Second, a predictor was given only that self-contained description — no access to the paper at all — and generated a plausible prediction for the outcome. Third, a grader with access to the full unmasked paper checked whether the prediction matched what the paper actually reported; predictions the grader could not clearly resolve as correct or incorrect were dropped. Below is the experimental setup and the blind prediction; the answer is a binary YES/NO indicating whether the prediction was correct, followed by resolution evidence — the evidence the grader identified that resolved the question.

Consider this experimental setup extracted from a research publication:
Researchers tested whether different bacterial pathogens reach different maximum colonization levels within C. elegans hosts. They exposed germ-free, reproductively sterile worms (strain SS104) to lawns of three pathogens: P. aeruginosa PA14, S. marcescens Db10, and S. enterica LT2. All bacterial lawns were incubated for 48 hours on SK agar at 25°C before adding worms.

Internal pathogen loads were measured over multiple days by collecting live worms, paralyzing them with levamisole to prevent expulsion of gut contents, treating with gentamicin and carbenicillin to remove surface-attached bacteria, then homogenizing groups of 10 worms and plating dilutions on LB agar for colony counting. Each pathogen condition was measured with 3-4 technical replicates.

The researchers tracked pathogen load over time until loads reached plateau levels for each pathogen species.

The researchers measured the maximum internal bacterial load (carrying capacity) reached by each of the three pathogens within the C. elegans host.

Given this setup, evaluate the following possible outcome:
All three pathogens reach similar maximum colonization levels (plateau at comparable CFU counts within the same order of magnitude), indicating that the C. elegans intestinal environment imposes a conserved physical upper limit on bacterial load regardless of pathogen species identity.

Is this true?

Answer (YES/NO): NO